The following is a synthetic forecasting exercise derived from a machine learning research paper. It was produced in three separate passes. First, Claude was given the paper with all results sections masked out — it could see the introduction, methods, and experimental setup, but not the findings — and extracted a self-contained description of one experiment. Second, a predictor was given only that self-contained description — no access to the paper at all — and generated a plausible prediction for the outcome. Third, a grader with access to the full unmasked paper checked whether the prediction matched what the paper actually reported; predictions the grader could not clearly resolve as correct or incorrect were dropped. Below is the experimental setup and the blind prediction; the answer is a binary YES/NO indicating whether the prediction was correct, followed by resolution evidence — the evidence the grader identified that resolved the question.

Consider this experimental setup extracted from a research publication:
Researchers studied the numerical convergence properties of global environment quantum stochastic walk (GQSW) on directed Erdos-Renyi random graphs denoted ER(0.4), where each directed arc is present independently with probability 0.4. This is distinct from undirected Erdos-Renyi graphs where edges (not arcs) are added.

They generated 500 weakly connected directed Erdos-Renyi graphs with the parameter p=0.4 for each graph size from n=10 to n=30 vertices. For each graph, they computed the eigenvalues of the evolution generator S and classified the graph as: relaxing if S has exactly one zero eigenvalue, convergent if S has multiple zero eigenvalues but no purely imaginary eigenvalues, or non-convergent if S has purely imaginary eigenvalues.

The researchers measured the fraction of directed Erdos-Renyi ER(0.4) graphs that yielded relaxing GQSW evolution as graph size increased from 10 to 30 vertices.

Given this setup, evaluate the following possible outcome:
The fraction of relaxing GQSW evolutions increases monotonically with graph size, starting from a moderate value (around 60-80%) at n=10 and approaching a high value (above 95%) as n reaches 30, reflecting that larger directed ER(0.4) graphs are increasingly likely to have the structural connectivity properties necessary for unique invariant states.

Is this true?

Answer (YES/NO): NO